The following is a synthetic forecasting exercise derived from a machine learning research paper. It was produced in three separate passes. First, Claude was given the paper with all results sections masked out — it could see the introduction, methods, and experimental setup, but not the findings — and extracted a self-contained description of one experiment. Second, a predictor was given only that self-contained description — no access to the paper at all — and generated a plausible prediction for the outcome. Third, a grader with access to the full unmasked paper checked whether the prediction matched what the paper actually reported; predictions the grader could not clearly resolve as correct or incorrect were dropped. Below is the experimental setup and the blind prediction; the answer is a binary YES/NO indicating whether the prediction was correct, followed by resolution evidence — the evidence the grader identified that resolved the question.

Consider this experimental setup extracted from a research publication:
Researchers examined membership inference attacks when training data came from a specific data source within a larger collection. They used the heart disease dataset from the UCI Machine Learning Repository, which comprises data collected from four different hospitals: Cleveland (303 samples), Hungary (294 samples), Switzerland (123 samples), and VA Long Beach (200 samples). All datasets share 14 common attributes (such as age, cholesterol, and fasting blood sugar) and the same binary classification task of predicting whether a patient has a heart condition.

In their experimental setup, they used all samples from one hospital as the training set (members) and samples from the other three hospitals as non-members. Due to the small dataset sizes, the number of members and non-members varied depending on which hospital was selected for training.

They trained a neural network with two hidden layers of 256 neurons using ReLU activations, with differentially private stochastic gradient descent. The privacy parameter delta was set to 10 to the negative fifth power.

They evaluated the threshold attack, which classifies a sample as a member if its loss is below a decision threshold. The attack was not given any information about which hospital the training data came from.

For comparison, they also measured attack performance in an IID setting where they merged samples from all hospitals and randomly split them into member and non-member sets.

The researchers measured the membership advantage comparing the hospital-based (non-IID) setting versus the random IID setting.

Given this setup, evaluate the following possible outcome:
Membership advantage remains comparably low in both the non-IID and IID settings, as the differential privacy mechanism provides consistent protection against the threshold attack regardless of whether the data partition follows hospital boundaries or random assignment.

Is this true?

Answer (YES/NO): NO